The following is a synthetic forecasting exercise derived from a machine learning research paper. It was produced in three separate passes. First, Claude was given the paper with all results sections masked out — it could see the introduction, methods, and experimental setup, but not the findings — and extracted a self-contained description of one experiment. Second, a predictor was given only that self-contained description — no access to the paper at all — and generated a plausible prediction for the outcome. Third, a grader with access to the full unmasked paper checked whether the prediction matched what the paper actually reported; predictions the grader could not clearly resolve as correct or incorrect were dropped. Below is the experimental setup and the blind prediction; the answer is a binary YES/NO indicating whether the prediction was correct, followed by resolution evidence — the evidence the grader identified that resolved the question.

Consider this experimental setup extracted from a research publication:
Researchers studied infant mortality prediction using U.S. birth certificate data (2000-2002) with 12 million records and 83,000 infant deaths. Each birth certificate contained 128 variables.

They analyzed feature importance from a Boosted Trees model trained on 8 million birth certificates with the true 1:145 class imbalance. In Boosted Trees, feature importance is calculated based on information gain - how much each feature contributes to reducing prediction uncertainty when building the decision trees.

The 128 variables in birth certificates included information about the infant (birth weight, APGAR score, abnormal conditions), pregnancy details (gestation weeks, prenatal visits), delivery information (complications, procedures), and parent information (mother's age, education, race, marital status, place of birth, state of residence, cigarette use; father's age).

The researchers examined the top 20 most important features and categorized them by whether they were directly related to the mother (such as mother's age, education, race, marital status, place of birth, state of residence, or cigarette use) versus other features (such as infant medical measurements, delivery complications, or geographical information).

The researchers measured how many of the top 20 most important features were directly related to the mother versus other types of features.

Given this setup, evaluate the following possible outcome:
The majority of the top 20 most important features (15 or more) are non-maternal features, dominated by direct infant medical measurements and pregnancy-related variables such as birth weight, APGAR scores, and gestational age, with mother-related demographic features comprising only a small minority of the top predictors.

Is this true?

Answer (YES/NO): NO